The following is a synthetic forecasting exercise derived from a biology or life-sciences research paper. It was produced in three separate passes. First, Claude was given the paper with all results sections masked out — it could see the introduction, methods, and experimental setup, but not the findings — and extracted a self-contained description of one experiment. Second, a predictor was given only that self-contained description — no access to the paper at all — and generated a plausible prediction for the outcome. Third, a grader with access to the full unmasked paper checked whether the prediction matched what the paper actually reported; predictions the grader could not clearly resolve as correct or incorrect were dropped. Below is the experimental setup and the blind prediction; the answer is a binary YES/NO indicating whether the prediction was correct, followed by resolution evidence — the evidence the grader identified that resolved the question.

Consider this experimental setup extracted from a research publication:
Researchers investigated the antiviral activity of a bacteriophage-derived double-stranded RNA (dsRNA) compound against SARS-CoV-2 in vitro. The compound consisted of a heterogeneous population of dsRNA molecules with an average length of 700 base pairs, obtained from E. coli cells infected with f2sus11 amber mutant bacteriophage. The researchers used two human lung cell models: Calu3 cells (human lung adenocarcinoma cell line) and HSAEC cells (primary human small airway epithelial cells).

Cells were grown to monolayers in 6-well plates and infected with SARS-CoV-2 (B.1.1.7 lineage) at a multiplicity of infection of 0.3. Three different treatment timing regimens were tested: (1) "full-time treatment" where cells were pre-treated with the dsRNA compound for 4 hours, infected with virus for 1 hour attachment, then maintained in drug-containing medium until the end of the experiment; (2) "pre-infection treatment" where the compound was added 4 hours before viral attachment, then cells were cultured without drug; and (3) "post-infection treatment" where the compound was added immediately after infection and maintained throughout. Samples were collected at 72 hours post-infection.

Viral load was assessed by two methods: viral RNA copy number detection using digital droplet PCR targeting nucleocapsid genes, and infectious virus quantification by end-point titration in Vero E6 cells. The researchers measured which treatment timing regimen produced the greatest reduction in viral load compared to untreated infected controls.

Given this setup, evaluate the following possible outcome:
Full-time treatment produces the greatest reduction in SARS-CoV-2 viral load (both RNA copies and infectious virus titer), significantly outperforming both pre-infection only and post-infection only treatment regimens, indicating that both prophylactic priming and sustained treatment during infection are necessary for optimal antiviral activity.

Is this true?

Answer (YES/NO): NO